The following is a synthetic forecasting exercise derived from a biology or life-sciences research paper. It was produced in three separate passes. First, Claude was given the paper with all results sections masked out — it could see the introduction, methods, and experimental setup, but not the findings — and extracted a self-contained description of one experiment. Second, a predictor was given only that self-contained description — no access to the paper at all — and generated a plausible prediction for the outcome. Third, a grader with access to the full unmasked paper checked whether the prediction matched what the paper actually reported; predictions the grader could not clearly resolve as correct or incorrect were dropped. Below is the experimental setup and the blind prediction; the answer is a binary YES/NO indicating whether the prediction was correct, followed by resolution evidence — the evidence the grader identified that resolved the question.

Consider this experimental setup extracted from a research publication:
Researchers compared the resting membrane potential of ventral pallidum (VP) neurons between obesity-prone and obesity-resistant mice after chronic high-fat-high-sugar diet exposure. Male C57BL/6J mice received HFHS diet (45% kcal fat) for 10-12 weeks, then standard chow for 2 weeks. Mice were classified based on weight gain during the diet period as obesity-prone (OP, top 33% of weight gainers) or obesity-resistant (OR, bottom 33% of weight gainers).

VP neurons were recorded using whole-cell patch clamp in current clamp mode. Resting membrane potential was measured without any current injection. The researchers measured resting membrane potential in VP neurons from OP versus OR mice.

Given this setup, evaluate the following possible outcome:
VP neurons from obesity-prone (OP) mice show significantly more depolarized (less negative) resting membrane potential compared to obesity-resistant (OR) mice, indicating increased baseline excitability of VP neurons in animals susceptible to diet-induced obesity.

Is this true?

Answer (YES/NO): NO